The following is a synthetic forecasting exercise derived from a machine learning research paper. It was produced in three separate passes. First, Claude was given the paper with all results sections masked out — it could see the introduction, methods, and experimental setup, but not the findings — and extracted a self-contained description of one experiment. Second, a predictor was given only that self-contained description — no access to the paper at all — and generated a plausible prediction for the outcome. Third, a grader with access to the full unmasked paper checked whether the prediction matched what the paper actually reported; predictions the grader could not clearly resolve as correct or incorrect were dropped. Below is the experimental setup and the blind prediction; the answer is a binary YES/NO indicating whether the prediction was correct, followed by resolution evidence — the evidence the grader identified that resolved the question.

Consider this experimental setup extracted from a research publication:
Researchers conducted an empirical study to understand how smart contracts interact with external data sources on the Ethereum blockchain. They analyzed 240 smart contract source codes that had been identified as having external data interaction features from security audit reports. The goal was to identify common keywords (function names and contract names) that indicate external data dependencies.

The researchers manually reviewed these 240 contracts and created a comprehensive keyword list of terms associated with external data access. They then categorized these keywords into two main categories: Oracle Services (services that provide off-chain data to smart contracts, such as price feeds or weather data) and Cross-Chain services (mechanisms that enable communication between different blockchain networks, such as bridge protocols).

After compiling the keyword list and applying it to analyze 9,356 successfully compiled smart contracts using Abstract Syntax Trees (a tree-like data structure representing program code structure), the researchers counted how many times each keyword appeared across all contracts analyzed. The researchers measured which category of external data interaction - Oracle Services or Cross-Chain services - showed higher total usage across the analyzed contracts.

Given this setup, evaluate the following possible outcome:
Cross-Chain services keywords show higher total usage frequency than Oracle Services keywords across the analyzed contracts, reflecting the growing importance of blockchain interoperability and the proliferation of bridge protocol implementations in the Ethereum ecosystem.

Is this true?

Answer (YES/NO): NO